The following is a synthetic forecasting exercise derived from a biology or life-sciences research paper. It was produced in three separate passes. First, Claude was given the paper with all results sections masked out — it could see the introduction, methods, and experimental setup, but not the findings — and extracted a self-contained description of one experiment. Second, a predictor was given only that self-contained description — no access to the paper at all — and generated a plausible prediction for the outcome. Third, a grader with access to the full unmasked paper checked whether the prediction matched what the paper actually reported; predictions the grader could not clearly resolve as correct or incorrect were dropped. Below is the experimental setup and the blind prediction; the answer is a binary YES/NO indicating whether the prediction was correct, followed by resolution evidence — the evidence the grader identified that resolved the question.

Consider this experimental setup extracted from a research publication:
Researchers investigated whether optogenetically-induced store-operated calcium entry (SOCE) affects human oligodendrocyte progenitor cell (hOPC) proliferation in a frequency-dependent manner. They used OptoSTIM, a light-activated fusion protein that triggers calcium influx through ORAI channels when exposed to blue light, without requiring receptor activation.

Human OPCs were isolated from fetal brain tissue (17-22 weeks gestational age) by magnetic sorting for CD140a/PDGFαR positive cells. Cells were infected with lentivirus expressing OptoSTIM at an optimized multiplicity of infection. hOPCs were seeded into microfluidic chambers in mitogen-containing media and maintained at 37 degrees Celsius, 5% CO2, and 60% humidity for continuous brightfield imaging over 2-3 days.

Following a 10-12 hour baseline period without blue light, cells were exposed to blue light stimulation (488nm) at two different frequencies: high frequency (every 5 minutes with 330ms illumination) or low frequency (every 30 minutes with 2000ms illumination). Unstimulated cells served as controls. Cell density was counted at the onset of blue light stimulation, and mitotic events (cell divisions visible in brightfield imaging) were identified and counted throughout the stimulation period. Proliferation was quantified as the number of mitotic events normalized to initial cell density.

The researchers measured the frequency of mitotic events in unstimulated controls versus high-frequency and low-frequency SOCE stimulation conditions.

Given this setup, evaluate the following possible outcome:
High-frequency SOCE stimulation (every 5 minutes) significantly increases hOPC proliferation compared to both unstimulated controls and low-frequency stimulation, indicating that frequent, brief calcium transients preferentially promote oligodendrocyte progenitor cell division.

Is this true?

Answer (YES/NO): YES